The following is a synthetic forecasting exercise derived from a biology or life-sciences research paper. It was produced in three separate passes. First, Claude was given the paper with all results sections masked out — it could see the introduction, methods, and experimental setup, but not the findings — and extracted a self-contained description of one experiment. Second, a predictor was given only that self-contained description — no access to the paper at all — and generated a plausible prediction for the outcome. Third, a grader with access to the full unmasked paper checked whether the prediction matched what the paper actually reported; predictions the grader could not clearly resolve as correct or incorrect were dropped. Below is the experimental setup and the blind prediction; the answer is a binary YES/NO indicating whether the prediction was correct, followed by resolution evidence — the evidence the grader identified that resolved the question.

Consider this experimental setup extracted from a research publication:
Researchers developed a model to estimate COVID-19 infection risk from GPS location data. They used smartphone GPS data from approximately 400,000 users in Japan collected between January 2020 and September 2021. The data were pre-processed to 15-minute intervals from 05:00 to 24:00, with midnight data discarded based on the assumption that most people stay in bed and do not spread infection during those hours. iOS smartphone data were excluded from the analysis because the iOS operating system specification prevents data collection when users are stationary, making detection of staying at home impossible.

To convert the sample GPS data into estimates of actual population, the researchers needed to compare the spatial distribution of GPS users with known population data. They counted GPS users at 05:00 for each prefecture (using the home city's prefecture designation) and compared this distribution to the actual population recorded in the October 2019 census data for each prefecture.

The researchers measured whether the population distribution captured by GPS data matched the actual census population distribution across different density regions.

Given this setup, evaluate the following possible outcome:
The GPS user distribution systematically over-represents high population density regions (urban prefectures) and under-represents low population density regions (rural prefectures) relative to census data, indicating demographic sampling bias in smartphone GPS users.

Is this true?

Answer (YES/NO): YES